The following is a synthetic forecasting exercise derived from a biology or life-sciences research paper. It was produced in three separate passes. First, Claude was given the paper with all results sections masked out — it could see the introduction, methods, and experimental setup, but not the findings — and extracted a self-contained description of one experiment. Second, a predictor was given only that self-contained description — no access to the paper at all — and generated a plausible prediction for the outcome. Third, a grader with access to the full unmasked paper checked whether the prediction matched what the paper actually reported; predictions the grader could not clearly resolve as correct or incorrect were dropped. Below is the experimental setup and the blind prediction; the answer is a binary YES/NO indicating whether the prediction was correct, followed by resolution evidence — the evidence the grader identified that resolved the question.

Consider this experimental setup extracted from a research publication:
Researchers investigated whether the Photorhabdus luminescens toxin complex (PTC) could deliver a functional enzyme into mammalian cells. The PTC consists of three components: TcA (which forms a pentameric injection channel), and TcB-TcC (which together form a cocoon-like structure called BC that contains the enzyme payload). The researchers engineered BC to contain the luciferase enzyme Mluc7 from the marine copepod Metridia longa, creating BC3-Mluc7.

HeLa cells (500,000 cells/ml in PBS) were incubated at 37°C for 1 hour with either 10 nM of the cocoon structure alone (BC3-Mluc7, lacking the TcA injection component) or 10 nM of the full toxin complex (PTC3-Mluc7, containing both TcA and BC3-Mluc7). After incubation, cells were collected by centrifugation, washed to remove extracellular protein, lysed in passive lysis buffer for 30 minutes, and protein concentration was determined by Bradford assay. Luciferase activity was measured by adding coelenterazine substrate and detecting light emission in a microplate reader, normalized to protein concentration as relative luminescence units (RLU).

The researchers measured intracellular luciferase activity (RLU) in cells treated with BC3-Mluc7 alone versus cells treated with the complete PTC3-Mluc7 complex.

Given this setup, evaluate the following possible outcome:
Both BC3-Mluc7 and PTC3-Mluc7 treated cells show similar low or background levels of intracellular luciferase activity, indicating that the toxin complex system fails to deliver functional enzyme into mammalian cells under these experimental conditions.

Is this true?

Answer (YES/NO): NO